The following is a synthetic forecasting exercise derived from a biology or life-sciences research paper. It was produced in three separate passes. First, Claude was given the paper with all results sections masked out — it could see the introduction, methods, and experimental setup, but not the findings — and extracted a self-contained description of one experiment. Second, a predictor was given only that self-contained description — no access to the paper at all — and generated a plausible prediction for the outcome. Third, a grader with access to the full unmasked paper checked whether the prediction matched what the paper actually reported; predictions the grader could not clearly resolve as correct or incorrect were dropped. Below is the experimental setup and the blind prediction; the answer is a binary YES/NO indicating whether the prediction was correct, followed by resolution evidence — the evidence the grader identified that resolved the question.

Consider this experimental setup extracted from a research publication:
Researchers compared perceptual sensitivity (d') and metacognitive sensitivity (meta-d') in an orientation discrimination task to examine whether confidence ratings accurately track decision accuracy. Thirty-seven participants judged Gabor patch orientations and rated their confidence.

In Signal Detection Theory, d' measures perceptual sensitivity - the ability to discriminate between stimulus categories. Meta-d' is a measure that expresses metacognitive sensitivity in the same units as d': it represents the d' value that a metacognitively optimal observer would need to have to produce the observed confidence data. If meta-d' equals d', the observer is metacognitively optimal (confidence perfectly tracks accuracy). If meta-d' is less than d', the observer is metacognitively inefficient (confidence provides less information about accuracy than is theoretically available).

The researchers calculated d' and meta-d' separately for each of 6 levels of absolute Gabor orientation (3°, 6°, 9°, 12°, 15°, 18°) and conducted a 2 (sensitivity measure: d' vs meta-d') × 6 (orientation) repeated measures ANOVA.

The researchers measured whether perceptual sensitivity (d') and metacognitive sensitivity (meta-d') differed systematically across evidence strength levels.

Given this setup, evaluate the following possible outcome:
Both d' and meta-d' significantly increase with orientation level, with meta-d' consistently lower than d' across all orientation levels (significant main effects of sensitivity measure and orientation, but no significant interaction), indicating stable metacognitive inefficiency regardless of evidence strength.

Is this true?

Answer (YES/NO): NO